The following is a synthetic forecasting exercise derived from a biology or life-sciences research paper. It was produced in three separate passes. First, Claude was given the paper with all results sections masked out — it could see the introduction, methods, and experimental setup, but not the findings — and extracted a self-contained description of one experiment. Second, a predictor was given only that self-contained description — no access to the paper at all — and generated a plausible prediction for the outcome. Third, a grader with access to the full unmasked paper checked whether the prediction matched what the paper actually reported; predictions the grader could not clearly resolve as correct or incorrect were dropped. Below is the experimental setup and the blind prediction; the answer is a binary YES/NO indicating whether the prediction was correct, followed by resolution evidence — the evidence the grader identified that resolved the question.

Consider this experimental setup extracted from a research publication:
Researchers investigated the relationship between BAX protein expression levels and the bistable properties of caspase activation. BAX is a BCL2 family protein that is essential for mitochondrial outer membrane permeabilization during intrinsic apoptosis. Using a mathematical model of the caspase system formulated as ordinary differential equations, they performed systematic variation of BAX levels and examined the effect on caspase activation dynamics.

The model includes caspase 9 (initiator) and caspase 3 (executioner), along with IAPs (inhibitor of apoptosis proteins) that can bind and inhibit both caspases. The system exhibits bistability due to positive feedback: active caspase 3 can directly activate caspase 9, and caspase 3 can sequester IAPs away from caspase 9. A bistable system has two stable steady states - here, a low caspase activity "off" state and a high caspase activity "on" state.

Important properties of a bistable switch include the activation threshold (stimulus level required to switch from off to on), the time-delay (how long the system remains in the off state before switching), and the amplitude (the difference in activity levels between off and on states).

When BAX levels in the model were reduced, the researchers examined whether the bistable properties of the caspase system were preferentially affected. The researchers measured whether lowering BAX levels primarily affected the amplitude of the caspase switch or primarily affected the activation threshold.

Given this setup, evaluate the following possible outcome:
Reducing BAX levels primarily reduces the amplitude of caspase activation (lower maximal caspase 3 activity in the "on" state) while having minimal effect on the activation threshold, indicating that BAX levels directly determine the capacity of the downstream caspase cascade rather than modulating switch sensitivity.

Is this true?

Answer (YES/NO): NO